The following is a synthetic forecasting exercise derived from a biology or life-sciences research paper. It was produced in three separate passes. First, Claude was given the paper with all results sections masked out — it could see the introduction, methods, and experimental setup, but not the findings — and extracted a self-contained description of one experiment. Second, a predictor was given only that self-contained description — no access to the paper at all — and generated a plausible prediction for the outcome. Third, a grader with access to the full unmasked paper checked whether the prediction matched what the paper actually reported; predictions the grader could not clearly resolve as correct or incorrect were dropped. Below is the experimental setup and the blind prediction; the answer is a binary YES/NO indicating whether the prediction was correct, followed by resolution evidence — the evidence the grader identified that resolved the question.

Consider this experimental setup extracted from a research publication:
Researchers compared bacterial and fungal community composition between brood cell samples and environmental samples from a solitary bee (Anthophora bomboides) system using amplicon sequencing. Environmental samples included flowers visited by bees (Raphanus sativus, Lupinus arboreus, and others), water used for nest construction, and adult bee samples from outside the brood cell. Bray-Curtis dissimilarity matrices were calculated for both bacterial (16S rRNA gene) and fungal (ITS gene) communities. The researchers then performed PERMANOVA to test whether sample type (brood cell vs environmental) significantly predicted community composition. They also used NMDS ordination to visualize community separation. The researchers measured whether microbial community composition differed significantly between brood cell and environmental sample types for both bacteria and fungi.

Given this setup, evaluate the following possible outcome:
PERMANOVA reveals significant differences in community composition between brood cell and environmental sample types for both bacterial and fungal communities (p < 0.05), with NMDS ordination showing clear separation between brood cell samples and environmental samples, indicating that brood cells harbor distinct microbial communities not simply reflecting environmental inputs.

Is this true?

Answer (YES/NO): YES